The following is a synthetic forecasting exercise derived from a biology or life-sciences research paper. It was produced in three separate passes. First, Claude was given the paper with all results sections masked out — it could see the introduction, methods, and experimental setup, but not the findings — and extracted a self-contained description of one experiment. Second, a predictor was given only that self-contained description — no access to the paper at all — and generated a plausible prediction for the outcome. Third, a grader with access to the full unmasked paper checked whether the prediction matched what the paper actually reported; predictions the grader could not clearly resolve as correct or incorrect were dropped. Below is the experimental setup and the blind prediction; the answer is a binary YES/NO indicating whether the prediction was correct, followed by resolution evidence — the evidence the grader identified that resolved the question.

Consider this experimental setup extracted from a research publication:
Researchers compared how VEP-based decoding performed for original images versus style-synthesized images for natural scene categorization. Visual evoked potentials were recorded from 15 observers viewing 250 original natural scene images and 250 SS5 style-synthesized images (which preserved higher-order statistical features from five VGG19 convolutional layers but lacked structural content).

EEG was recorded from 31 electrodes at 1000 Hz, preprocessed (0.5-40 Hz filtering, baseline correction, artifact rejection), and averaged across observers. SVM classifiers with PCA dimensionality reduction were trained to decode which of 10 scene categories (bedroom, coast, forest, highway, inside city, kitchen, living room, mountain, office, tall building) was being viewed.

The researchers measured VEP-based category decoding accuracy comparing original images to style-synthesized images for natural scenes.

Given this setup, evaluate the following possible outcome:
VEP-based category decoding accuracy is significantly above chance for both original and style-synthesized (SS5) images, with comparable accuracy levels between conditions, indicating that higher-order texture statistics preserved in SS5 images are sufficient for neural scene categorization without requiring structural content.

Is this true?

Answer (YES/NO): YES